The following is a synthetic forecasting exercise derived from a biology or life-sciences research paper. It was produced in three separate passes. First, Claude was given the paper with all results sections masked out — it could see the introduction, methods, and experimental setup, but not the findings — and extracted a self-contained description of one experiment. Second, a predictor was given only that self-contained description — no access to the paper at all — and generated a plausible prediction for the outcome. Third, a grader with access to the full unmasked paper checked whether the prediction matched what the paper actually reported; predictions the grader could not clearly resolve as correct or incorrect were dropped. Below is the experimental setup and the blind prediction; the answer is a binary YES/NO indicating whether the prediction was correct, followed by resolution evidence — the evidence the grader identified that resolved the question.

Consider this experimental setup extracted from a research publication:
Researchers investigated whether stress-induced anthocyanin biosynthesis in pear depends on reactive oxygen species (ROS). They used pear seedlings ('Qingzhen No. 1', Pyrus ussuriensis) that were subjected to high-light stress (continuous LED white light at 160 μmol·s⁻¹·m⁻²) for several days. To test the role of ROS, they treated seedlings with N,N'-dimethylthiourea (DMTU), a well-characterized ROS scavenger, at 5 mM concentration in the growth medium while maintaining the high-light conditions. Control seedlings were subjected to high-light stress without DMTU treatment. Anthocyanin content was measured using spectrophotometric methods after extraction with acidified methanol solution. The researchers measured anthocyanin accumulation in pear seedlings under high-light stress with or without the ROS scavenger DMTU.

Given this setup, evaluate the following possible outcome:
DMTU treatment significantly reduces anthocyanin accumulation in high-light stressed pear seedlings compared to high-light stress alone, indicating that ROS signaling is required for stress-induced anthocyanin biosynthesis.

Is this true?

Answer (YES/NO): YES